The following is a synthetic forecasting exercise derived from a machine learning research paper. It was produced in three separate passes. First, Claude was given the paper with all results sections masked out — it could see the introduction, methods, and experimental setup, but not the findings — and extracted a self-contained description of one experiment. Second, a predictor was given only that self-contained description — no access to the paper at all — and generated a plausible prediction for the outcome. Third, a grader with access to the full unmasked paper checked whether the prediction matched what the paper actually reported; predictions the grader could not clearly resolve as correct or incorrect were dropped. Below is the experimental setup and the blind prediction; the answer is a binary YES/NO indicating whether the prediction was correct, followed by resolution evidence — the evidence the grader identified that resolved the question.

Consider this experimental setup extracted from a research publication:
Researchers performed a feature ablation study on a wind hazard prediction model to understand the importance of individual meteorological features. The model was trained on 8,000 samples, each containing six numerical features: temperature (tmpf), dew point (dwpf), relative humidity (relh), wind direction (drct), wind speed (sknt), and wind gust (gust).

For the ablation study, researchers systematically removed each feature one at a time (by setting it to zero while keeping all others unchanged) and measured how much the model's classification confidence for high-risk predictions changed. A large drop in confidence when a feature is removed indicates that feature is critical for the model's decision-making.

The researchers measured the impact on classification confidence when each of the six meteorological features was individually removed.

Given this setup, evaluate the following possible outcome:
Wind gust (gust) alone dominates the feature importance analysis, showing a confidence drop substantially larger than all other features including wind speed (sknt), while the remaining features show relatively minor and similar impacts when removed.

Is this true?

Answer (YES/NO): NO